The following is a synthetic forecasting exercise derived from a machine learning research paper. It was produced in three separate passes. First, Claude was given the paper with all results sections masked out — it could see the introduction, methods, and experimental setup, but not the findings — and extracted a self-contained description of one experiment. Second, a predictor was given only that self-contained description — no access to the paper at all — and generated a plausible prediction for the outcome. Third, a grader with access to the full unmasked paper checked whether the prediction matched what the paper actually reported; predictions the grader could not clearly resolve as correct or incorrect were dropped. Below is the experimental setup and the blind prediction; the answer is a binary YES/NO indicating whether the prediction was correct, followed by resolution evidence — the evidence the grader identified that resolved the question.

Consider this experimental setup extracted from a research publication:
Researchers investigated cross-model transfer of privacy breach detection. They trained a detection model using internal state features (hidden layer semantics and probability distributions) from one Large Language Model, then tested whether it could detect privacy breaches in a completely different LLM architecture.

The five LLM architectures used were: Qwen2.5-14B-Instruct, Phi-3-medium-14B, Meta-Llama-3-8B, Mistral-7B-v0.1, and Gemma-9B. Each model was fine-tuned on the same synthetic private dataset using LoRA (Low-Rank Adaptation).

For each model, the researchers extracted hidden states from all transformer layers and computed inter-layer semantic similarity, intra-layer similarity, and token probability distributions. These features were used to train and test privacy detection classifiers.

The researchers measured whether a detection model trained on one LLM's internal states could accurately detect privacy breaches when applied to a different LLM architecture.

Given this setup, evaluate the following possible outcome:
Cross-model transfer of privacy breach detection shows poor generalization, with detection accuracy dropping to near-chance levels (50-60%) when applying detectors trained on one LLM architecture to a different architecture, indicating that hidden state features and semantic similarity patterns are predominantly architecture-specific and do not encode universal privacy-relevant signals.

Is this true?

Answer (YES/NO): NO